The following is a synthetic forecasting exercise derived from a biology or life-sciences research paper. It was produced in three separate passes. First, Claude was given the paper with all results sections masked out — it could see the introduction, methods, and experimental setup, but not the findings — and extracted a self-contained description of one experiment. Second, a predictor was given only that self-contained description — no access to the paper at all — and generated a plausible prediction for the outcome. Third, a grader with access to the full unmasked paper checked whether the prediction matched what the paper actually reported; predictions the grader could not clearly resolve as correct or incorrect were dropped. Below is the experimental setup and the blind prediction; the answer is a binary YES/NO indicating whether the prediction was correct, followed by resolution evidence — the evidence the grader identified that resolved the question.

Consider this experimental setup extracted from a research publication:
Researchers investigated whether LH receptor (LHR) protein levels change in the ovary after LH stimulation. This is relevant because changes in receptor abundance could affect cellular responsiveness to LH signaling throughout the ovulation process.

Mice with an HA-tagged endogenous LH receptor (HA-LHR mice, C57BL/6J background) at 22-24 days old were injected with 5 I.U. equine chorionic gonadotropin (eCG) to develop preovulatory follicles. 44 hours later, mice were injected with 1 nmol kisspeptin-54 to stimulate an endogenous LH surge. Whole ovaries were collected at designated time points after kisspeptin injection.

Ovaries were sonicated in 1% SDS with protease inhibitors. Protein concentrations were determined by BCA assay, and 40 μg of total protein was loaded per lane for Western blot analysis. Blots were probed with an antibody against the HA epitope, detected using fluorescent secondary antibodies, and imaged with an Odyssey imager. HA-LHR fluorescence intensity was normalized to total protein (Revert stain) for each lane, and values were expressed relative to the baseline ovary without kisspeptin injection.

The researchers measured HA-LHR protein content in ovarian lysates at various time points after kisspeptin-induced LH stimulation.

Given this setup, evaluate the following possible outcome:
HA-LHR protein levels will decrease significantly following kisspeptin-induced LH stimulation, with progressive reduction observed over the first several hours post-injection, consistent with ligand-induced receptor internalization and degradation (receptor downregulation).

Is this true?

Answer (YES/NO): NO